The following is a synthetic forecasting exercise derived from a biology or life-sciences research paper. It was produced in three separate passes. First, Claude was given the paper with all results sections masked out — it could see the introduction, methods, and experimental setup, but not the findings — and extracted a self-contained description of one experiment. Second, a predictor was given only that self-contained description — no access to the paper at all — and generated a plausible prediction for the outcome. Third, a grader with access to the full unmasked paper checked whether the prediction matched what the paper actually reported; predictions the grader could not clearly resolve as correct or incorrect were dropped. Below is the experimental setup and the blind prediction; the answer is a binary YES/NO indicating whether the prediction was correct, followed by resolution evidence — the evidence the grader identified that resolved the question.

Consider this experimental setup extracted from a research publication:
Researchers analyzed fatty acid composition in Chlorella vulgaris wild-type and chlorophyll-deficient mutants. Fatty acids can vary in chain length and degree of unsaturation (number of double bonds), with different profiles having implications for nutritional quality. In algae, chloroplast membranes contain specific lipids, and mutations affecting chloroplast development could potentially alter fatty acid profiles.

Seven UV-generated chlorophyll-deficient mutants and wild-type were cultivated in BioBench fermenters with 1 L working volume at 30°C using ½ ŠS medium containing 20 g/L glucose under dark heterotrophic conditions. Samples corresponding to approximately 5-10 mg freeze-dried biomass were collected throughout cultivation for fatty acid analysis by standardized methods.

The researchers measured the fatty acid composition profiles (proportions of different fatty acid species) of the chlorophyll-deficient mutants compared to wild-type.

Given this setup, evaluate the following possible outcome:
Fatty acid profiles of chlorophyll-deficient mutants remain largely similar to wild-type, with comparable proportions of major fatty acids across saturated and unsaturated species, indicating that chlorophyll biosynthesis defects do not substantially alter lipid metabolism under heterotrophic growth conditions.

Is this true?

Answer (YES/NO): YES